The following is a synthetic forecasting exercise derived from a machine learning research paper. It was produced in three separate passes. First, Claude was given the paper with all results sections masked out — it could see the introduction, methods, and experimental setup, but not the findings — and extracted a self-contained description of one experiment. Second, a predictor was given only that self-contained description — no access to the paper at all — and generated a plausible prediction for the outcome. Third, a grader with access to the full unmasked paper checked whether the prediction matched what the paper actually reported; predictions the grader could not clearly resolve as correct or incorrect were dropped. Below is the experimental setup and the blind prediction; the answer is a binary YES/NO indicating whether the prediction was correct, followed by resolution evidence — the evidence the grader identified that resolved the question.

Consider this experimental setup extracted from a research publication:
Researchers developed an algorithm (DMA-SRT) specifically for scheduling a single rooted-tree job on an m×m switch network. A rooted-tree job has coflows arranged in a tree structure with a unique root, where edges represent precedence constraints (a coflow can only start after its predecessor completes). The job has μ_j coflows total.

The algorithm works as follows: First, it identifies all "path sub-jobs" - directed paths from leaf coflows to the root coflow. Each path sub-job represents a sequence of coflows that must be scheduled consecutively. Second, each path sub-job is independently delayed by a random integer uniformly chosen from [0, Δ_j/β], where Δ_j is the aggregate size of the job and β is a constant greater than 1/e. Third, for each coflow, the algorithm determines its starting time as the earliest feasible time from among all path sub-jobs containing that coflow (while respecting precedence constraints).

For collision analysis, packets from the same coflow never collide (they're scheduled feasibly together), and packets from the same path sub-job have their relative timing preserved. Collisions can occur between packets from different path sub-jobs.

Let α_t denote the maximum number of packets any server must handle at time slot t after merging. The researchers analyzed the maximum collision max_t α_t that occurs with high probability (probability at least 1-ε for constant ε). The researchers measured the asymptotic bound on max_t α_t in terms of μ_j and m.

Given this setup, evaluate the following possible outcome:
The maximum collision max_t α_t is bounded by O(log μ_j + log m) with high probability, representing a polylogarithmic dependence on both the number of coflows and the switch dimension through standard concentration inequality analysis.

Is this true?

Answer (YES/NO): NO